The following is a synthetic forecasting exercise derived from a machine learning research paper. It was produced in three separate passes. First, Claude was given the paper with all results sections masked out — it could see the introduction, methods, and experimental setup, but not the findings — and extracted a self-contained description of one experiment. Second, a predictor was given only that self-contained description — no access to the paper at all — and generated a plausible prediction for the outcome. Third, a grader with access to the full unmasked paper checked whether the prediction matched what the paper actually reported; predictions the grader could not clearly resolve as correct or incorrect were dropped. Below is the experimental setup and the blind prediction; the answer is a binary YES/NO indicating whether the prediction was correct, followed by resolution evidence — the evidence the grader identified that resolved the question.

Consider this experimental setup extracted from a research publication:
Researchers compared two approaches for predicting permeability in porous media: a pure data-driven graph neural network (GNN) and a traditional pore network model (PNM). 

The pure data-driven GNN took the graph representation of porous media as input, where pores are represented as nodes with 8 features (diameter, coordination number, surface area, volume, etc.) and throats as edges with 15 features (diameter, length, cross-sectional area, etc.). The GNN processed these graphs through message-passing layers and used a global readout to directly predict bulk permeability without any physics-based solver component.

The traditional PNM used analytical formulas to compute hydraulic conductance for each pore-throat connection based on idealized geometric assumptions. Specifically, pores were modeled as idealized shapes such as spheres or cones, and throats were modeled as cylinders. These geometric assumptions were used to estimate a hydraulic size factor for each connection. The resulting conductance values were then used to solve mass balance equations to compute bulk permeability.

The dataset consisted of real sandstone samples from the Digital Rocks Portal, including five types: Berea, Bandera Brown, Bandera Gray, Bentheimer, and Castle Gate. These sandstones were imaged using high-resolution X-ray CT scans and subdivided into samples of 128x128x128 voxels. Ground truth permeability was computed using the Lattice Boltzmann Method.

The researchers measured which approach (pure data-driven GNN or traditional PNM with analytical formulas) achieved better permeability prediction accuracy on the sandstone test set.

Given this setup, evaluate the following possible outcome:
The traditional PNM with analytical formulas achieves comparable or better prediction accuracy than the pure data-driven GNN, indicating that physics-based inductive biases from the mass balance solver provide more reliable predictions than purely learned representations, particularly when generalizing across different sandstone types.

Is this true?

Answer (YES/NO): YES